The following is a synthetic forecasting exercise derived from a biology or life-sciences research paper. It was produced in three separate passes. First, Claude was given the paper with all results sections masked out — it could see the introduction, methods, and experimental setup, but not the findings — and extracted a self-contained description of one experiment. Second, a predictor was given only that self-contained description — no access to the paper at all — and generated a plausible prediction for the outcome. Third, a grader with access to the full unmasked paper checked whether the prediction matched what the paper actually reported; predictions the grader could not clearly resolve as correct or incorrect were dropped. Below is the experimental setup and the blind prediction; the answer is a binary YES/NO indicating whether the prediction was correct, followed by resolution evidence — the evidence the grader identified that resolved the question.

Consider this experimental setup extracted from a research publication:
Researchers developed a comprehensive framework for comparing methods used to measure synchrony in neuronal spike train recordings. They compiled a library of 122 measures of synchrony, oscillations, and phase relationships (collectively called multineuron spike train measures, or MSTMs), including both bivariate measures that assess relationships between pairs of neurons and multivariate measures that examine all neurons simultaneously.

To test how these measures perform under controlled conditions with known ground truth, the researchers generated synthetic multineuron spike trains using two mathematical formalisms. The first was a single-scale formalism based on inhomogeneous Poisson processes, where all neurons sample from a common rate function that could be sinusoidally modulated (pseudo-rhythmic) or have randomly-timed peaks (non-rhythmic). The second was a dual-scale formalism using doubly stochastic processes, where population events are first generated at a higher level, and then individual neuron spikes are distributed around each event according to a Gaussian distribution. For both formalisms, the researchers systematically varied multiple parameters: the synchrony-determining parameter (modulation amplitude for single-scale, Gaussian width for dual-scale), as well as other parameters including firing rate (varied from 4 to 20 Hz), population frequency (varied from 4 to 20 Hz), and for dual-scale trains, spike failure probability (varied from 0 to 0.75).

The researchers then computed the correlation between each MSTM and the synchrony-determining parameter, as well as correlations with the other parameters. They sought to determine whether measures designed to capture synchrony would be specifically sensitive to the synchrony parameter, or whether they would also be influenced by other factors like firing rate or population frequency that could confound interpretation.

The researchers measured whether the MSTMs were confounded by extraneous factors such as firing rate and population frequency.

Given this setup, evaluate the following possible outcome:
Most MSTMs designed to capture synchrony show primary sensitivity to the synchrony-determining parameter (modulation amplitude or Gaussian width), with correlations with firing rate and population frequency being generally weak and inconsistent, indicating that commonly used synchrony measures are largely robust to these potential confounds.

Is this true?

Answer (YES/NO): NO